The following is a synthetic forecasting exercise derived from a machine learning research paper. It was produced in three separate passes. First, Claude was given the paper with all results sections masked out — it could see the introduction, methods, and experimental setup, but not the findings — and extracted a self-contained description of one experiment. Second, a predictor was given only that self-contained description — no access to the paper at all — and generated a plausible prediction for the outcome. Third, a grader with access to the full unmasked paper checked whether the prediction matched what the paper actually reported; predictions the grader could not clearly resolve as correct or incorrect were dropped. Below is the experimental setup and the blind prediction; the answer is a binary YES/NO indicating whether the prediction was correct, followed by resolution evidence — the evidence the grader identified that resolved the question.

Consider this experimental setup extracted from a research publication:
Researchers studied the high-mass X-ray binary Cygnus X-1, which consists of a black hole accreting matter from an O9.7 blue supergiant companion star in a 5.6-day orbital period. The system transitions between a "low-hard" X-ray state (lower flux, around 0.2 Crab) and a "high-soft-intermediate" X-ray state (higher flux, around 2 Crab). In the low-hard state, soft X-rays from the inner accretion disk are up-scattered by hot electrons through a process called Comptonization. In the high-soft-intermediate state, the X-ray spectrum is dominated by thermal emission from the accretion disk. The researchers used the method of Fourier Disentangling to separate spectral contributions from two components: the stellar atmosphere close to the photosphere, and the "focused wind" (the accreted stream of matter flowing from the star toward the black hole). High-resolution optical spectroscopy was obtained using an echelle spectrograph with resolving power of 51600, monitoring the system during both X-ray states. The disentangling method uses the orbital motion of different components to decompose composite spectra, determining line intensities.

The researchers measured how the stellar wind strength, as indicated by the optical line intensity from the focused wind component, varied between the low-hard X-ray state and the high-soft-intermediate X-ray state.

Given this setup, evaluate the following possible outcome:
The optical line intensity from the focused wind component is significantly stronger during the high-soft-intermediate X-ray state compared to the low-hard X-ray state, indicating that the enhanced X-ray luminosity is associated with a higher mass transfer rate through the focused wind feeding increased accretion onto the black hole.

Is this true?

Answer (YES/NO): NO